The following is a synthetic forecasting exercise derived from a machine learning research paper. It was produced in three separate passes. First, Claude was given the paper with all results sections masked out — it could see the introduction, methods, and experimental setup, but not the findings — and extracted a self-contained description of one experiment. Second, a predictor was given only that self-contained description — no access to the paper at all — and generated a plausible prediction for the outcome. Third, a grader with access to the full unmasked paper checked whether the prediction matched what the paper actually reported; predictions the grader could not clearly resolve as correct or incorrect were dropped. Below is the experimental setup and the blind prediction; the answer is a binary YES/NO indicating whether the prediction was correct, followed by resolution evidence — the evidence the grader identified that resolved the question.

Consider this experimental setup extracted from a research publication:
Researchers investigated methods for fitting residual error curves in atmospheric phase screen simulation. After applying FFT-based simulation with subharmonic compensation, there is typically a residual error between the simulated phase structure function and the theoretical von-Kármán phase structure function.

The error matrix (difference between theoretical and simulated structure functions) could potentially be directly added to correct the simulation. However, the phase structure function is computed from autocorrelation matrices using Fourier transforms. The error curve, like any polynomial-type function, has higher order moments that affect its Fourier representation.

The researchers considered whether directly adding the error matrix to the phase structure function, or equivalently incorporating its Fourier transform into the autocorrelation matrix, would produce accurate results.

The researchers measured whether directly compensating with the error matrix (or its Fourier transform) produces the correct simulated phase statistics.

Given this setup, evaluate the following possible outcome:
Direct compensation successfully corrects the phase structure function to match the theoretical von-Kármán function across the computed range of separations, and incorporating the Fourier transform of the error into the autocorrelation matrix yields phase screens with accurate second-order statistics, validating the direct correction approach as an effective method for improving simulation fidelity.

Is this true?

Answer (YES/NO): NO